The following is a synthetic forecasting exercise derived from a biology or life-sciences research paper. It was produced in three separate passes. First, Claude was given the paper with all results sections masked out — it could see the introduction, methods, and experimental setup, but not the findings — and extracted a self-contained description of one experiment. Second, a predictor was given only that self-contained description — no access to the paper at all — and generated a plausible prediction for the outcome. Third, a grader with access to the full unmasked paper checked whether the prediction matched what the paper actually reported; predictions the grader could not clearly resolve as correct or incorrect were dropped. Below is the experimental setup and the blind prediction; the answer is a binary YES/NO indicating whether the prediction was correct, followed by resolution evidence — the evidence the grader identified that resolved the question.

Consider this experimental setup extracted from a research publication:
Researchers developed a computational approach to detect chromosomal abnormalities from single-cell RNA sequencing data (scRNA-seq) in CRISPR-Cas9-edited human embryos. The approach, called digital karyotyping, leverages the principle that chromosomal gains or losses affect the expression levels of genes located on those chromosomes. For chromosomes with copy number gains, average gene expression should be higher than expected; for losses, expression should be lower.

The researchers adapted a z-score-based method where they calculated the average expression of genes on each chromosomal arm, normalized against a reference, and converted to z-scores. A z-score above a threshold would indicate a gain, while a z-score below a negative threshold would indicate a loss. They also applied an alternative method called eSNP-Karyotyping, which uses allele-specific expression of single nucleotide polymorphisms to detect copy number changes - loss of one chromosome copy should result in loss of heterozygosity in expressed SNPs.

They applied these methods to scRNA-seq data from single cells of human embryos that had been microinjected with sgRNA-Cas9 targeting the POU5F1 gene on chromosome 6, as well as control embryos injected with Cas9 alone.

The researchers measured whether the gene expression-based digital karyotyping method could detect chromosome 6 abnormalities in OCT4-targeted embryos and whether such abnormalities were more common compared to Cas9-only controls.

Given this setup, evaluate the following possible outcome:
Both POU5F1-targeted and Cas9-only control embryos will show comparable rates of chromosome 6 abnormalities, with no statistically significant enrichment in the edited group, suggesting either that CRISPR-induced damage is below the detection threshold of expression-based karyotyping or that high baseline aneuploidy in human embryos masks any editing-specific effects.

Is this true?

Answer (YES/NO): YES